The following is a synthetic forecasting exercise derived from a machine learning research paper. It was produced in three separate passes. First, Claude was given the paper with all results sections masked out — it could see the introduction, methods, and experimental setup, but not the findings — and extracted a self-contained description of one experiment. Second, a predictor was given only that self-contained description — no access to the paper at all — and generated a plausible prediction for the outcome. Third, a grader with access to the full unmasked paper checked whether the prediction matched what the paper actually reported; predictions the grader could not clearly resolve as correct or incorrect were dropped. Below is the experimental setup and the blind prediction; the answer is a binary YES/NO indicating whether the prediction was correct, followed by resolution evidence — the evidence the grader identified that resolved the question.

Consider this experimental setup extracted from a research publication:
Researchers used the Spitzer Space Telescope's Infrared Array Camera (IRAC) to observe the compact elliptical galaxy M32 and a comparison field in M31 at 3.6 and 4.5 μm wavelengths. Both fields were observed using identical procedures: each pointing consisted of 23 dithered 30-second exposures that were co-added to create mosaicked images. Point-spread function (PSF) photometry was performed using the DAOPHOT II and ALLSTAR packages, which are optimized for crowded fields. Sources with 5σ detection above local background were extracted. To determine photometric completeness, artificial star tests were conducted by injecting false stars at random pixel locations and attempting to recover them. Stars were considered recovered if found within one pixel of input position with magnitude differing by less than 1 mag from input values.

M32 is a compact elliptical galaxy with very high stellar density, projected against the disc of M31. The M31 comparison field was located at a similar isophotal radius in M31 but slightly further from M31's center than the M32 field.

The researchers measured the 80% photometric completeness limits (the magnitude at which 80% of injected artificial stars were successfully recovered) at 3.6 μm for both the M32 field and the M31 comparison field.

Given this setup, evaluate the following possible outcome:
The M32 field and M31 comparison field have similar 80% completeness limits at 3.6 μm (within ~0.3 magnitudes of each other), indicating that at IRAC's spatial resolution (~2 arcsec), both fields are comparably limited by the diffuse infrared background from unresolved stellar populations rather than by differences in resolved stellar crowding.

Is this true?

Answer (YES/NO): NO